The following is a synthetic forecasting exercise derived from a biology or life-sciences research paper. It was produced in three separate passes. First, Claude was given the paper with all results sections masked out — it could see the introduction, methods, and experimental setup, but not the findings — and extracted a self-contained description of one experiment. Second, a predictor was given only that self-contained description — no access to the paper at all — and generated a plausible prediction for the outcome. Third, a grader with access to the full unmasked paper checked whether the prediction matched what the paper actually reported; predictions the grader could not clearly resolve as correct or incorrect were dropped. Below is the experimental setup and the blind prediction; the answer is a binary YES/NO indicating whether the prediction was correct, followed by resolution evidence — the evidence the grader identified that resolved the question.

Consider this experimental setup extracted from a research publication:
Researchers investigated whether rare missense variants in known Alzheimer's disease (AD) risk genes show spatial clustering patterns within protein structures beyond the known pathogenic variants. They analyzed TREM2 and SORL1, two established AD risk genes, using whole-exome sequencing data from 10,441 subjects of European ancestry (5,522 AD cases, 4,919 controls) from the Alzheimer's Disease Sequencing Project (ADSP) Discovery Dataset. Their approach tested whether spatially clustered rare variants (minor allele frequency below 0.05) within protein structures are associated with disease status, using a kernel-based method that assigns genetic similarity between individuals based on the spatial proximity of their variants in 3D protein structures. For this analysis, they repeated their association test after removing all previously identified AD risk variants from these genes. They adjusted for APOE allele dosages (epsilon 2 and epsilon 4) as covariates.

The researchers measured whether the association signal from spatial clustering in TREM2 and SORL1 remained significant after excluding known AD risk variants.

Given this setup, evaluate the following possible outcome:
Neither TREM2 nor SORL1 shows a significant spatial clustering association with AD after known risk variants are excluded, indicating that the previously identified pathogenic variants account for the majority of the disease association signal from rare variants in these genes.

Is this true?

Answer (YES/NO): NO